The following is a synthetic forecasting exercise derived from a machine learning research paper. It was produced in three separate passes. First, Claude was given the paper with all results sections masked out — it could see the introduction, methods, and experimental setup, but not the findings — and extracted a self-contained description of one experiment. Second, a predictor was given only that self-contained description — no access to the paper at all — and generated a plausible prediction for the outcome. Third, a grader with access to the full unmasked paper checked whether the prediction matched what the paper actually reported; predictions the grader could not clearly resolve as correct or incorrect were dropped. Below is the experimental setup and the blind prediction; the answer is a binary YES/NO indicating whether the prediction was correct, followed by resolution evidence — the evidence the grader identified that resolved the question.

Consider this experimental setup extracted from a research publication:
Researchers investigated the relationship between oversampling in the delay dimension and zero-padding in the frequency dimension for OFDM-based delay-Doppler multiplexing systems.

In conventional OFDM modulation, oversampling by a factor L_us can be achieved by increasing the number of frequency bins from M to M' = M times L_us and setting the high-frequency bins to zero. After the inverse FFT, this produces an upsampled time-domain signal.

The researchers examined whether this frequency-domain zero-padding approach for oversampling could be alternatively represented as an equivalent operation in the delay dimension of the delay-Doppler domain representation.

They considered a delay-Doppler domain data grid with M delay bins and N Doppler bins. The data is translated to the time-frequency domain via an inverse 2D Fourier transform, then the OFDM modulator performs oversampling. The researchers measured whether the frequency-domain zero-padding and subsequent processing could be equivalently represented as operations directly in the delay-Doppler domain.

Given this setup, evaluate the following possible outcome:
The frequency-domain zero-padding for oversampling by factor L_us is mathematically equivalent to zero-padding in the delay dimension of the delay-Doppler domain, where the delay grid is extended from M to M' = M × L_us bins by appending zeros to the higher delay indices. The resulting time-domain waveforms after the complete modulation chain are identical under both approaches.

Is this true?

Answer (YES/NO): NO